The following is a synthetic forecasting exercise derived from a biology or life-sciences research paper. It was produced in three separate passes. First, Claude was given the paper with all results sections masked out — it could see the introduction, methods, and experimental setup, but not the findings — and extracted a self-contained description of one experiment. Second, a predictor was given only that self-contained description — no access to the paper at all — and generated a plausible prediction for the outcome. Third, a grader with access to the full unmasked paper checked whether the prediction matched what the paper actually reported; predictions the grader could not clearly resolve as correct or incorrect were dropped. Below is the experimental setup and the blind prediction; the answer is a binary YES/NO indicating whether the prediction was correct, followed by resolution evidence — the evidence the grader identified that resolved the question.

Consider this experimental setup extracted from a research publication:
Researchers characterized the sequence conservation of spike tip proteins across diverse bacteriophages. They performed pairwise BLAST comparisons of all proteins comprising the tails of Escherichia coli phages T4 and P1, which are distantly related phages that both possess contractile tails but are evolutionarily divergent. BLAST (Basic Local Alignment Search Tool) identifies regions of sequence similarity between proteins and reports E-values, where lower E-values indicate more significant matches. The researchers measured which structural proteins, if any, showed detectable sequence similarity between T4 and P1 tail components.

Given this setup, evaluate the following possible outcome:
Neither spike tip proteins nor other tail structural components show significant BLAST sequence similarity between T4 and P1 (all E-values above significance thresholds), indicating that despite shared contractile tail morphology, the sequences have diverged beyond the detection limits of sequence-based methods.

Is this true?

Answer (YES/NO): NO